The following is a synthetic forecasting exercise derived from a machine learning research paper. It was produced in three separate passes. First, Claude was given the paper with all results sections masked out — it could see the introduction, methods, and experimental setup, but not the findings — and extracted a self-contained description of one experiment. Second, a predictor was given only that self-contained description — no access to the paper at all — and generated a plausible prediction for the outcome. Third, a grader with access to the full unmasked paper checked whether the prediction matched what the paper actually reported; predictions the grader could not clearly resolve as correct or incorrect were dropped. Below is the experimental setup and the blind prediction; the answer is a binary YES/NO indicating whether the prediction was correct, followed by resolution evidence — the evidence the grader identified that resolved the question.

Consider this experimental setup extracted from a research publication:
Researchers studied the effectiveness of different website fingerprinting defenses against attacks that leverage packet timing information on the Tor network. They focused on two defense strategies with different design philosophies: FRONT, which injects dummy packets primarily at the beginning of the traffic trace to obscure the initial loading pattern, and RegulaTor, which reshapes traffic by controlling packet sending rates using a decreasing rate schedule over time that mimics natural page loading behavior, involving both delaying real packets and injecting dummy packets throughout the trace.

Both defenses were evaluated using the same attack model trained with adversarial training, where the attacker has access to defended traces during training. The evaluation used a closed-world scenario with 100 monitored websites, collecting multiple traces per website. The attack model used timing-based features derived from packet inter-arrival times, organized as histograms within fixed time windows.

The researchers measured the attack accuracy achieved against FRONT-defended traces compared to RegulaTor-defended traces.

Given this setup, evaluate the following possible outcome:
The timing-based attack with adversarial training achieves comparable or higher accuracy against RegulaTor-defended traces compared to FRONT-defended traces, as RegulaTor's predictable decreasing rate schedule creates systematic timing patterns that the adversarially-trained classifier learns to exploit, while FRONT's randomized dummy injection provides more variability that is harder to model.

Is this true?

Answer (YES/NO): NO